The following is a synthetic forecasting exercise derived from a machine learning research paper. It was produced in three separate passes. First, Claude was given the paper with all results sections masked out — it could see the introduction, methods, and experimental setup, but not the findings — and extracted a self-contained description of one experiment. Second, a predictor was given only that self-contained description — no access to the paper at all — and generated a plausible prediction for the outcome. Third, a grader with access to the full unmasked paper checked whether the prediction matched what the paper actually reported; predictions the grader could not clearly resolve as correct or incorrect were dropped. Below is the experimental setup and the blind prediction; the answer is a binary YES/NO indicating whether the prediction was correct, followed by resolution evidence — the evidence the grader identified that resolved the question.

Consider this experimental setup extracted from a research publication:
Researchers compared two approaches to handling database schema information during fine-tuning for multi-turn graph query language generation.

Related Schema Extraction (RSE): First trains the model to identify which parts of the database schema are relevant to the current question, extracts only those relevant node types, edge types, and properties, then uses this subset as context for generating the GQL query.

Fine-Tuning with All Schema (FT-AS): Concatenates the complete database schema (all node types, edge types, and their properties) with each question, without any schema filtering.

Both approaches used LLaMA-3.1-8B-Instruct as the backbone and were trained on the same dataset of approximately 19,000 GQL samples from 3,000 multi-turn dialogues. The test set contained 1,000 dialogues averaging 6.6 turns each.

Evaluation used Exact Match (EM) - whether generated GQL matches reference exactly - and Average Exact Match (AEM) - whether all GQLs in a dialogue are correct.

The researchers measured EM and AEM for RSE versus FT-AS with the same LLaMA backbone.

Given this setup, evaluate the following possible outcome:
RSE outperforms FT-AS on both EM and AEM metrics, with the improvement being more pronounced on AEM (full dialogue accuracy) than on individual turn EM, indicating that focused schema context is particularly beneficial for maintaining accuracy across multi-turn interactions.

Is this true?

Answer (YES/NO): NO